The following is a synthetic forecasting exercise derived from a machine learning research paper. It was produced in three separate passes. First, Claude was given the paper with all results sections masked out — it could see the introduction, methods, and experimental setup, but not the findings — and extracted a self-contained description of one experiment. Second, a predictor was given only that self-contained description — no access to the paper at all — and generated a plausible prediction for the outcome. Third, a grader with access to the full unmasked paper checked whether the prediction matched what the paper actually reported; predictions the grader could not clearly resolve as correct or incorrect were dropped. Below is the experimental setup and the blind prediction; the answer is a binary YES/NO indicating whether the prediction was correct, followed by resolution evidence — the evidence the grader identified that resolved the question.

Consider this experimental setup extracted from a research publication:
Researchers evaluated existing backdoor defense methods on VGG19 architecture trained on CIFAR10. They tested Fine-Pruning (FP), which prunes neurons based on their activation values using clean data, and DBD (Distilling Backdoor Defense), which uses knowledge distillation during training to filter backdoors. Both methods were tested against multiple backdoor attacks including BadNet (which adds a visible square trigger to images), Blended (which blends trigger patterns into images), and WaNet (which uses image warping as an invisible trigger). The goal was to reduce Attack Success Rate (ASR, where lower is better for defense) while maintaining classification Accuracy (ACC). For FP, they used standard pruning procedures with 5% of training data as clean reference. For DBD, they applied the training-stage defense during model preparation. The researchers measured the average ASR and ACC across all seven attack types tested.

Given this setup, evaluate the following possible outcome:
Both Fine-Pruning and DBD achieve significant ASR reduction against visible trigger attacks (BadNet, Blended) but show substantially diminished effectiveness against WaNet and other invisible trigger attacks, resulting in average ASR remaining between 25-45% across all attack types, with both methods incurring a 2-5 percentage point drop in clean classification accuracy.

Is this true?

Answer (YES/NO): NO